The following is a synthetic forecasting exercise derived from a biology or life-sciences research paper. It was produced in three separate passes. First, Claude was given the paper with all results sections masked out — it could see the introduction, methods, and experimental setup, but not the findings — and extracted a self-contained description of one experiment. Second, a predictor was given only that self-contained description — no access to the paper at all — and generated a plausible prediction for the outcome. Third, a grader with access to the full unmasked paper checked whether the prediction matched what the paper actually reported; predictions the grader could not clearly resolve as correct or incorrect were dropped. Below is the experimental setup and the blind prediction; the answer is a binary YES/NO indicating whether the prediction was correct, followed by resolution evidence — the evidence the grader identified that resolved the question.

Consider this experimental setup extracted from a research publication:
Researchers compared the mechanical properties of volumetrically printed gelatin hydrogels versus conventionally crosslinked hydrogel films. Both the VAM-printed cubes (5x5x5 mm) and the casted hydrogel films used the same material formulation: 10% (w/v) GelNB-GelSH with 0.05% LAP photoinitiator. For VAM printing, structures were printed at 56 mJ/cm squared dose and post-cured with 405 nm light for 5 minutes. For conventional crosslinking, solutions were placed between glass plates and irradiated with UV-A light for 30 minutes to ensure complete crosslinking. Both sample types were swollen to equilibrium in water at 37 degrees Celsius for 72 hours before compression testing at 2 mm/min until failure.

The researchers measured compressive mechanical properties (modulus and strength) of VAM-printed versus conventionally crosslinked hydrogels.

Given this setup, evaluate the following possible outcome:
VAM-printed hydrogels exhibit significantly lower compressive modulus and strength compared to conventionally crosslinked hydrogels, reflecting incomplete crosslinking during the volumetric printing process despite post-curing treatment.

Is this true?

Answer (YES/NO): NO